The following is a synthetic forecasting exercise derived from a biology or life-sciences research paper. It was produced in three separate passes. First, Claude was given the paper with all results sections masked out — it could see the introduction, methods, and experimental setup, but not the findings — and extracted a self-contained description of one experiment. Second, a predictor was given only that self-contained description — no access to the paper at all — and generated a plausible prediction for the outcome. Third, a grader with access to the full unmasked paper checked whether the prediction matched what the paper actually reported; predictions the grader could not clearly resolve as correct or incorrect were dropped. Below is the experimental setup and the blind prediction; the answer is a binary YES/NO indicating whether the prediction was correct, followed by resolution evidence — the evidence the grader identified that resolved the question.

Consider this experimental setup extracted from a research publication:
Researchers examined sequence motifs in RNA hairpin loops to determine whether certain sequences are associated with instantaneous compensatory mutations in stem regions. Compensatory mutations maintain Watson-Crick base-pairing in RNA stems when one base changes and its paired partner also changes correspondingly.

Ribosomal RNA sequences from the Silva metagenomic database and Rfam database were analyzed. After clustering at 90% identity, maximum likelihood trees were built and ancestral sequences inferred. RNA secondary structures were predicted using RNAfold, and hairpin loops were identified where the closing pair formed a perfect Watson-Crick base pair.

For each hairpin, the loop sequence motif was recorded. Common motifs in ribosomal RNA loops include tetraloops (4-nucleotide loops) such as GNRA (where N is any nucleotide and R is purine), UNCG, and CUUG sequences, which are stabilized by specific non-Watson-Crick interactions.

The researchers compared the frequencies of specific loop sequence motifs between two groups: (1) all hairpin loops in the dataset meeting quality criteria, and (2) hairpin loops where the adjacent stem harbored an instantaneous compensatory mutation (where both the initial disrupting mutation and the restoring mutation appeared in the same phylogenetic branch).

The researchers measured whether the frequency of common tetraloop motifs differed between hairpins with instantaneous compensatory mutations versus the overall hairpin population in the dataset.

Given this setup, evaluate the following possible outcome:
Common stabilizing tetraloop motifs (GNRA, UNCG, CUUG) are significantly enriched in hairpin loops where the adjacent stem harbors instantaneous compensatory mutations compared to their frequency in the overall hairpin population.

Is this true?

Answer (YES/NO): NO